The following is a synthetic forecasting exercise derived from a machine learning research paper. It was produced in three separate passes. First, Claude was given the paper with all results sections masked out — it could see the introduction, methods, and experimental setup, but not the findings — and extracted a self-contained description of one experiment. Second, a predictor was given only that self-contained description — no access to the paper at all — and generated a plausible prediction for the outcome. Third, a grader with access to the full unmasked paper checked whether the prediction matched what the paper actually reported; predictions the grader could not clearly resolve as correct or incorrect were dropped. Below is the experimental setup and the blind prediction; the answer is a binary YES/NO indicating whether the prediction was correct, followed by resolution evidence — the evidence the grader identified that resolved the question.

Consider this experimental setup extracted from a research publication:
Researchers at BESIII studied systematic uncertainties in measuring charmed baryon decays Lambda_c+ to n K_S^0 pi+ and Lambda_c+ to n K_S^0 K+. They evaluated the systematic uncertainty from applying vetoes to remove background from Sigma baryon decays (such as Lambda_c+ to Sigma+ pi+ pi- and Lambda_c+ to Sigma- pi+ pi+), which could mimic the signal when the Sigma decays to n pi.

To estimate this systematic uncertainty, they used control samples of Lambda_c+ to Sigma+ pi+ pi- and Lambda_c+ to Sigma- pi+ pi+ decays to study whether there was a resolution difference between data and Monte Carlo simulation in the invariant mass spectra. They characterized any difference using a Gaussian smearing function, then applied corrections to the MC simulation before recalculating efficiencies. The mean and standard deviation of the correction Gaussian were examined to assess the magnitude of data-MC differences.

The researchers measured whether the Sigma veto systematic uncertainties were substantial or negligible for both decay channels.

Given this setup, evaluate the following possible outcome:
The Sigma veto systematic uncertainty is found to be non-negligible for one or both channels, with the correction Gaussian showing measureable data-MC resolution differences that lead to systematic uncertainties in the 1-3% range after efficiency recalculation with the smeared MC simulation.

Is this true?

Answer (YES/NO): NO